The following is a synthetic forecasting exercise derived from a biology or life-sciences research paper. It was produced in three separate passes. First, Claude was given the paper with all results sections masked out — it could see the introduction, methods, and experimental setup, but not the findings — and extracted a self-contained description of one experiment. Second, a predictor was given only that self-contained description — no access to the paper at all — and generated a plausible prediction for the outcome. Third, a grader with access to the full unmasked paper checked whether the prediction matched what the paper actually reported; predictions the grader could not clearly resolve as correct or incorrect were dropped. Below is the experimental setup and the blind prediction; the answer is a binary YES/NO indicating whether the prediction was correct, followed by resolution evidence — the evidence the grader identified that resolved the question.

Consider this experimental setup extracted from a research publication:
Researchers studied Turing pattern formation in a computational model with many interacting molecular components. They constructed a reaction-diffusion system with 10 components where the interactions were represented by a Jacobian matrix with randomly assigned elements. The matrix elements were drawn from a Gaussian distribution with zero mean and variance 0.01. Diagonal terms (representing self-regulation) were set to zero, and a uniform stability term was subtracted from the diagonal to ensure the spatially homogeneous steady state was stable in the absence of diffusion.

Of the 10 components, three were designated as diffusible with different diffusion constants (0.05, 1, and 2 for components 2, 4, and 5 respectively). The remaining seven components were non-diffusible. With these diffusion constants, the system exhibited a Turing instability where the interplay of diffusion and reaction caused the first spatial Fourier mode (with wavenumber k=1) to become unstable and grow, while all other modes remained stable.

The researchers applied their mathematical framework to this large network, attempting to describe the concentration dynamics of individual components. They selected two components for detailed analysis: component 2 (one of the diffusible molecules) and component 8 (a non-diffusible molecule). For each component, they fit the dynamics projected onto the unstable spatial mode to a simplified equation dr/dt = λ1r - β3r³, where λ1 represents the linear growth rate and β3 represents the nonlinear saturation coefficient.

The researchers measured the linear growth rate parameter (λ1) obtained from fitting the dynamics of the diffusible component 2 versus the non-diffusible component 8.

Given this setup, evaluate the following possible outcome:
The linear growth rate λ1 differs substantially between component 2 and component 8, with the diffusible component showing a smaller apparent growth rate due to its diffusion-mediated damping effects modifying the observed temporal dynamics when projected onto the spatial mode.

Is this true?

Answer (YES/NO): NO